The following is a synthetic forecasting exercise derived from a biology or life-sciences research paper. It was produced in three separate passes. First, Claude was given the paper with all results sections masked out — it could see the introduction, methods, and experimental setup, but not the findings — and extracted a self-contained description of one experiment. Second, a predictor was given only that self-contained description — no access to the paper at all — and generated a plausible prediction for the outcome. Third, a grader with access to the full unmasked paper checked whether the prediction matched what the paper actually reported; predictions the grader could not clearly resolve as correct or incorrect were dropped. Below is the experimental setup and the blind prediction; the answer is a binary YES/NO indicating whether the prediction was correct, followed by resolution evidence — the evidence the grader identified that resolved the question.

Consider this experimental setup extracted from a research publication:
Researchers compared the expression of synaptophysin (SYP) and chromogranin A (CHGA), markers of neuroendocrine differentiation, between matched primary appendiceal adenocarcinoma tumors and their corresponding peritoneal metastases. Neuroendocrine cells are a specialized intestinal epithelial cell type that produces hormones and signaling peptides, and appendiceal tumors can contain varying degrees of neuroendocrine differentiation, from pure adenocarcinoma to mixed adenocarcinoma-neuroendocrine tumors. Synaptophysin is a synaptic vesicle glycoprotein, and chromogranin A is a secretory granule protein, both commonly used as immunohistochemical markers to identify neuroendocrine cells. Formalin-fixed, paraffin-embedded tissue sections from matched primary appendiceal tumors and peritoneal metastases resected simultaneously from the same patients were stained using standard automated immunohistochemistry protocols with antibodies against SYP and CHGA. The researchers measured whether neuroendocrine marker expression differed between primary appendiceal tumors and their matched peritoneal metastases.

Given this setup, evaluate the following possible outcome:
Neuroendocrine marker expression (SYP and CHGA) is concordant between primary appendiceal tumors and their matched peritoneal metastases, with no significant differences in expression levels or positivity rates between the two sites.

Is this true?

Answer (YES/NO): NO